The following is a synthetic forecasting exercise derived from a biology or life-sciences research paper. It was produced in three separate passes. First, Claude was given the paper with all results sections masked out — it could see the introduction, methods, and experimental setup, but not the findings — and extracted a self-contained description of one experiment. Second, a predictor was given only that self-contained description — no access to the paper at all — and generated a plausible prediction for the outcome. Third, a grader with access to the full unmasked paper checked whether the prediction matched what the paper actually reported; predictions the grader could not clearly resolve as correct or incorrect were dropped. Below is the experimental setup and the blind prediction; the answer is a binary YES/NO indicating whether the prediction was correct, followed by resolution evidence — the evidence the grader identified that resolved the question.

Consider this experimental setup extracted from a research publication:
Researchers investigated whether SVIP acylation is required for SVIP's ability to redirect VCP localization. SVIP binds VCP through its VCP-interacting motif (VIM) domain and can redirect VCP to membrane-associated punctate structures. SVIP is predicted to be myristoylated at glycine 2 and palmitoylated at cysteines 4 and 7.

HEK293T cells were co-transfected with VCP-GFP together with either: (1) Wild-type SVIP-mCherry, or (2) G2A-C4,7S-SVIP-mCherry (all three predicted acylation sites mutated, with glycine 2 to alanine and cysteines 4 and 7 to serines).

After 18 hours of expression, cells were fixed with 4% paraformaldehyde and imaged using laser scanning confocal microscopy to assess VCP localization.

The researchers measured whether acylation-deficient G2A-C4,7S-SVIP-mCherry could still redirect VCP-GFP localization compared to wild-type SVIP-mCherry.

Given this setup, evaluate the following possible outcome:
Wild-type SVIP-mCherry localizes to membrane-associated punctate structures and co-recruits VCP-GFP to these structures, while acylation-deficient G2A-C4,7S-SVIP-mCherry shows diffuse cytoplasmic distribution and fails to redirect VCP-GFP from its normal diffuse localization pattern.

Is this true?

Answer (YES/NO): YES